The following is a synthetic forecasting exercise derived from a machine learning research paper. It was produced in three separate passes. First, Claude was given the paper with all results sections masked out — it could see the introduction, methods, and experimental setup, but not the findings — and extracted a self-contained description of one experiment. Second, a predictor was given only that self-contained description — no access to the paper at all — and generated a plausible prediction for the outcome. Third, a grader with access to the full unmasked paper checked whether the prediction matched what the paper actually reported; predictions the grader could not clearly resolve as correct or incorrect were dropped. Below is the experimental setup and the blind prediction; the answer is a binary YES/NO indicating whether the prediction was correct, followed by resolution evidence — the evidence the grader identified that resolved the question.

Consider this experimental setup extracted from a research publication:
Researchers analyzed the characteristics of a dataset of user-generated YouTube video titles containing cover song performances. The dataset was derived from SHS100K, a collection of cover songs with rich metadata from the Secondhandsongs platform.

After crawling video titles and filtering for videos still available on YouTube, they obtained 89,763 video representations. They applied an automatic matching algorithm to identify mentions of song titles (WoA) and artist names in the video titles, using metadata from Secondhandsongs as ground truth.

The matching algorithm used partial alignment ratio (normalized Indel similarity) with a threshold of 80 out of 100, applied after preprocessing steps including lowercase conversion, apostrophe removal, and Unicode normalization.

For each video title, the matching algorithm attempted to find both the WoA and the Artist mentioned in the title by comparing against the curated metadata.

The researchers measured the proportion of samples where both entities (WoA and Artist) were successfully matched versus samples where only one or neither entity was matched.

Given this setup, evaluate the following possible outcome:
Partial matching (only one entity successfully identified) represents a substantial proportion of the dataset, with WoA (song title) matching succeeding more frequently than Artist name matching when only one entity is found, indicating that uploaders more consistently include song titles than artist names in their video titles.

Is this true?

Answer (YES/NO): NO